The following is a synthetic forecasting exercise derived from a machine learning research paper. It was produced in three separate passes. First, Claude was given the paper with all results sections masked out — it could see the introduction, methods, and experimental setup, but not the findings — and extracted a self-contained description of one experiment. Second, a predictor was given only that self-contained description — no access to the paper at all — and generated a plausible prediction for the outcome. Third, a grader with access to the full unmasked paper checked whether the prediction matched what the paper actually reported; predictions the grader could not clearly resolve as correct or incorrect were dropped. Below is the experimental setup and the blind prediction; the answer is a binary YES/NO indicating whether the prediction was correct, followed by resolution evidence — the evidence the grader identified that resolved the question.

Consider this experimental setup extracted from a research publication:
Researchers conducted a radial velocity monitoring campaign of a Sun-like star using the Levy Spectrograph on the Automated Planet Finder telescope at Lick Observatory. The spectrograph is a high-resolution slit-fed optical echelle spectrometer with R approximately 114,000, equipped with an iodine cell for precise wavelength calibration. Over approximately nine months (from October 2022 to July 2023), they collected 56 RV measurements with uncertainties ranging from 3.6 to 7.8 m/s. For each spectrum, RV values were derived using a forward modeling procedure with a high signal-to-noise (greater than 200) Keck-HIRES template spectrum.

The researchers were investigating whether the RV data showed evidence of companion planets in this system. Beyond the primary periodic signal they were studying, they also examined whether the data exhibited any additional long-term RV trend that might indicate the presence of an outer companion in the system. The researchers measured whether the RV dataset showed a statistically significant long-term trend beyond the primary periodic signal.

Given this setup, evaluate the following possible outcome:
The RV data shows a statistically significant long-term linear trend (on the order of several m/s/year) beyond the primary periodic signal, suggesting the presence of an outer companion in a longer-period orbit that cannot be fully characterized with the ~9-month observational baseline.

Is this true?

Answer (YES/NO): NO